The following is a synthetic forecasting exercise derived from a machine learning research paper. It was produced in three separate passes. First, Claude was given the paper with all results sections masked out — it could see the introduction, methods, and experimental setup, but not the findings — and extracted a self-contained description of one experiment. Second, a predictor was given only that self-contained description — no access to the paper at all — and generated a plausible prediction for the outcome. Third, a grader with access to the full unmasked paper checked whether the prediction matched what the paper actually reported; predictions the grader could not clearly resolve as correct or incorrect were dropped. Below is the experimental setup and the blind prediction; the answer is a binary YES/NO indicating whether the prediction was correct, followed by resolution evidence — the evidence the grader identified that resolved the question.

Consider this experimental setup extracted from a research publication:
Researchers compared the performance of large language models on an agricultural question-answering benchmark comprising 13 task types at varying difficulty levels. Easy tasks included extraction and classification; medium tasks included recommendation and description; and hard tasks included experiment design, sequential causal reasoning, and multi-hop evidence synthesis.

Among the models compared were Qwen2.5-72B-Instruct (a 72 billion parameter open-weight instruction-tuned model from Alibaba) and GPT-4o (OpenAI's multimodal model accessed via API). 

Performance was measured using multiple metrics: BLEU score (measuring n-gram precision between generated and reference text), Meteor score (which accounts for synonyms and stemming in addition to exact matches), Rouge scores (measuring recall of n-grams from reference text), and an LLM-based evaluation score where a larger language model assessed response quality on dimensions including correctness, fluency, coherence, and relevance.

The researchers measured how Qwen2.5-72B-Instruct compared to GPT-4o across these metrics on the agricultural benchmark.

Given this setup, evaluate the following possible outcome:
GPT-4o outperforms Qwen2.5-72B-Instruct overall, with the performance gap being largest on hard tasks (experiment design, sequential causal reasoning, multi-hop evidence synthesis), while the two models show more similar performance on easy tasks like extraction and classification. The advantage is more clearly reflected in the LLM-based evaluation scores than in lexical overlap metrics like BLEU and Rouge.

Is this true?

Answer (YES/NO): NO